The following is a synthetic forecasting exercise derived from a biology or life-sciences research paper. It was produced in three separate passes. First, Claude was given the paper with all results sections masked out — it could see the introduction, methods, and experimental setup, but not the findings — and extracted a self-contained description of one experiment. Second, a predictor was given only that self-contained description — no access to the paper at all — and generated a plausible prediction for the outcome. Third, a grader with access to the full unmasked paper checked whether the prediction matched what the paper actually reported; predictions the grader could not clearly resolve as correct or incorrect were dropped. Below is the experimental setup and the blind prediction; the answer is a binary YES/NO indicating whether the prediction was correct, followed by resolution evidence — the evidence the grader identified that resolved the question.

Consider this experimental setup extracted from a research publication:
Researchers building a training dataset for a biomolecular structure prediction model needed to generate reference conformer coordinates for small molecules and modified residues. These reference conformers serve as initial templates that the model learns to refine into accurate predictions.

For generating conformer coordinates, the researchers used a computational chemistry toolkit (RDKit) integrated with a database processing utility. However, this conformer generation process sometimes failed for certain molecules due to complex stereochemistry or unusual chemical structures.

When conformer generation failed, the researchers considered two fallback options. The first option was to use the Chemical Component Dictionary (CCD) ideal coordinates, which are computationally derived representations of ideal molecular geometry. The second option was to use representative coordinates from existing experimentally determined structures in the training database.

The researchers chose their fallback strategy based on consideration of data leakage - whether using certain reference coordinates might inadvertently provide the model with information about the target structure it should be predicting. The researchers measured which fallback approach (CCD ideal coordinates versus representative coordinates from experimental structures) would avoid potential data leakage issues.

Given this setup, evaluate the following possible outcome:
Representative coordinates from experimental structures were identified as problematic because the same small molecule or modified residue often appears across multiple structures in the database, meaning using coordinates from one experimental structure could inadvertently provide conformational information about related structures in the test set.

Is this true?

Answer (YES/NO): NO